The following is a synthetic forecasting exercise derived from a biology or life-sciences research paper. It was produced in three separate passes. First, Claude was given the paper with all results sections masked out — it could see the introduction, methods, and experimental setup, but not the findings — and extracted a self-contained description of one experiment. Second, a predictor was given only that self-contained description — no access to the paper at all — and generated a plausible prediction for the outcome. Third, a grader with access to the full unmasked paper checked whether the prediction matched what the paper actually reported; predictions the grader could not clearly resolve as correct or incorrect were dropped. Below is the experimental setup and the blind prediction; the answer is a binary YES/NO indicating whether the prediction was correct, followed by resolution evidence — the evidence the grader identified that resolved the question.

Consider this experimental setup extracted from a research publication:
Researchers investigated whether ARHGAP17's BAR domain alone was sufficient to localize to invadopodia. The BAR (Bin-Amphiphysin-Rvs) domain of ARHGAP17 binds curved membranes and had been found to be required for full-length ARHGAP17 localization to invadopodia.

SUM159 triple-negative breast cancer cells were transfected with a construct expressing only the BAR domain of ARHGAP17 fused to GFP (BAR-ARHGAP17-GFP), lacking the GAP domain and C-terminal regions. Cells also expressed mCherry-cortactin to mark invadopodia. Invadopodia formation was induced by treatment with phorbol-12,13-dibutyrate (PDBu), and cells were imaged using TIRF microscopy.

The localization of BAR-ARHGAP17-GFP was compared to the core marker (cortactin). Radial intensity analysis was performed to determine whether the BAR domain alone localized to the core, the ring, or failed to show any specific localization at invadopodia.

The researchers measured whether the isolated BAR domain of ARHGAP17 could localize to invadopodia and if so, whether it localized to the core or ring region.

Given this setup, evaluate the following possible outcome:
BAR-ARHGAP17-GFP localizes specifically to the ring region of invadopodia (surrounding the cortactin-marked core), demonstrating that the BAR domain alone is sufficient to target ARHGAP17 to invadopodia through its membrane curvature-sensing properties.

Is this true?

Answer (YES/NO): NO